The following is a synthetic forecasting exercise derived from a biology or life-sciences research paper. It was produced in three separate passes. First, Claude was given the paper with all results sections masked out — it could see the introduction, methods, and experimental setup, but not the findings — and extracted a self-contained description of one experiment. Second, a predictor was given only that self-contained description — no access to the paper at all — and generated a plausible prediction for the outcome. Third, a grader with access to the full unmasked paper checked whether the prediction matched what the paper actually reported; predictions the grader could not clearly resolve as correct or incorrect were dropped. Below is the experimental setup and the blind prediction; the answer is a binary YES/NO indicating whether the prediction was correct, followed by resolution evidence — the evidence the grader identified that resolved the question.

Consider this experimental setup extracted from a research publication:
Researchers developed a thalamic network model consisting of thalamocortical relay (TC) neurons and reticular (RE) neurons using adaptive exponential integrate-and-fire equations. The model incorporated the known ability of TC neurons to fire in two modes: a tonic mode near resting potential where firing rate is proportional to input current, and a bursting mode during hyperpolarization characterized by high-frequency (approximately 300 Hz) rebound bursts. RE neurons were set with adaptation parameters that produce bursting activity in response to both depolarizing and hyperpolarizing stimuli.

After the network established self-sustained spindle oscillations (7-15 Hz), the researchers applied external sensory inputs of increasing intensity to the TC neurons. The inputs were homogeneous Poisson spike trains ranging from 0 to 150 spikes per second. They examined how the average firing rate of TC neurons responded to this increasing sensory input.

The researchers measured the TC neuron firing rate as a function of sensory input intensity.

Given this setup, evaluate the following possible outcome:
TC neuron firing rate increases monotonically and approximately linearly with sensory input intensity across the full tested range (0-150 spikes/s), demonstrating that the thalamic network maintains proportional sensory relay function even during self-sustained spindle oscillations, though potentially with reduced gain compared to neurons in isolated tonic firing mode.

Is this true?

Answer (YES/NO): NO